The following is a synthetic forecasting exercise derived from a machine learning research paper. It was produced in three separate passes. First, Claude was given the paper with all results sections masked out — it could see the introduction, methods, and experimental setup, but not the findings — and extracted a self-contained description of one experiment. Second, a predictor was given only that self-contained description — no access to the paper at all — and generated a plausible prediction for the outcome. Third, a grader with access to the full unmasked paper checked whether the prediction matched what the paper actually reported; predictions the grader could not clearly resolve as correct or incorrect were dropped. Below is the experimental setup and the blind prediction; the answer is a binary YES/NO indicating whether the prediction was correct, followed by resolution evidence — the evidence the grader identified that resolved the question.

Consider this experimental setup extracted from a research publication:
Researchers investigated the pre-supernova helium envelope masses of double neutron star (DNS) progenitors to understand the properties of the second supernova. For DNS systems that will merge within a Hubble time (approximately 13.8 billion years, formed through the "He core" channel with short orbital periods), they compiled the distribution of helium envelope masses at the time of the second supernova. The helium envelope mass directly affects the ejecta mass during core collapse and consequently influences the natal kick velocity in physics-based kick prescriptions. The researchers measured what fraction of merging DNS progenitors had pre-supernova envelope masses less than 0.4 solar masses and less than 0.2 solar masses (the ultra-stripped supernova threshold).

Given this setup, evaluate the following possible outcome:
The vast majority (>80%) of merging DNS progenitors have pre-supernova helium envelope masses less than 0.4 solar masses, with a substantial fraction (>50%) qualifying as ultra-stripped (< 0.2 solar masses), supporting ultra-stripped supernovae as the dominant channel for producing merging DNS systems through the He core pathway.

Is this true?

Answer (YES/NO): NO